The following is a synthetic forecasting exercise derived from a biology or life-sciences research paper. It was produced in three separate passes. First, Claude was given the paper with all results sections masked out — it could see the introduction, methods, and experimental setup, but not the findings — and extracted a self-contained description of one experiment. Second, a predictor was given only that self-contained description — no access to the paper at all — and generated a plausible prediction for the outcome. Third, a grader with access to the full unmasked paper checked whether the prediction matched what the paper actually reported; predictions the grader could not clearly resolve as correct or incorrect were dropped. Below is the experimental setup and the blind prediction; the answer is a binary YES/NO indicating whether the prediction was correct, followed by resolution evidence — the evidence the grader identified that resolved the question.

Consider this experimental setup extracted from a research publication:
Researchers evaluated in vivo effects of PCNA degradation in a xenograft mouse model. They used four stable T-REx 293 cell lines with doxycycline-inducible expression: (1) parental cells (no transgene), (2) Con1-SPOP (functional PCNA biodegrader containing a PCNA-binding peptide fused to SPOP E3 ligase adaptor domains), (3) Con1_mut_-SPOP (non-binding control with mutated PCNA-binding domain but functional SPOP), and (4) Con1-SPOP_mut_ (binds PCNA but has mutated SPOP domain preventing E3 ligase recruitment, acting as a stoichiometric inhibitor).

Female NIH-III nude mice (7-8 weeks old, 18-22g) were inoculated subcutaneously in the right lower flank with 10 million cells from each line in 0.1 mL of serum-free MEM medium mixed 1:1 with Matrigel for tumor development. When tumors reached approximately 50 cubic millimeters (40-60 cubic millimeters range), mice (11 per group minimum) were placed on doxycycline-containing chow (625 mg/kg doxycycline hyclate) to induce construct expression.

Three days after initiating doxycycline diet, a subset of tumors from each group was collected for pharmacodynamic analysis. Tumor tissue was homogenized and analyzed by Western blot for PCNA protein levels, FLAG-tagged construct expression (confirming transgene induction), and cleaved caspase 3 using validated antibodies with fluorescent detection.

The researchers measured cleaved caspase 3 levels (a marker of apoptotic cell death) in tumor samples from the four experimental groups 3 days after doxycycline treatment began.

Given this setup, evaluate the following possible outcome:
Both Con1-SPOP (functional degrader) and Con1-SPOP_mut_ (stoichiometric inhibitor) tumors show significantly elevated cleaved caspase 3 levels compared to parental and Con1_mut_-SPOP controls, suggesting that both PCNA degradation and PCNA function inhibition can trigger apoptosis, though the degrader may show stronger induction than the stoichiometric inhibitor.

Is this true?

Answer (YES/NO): NO